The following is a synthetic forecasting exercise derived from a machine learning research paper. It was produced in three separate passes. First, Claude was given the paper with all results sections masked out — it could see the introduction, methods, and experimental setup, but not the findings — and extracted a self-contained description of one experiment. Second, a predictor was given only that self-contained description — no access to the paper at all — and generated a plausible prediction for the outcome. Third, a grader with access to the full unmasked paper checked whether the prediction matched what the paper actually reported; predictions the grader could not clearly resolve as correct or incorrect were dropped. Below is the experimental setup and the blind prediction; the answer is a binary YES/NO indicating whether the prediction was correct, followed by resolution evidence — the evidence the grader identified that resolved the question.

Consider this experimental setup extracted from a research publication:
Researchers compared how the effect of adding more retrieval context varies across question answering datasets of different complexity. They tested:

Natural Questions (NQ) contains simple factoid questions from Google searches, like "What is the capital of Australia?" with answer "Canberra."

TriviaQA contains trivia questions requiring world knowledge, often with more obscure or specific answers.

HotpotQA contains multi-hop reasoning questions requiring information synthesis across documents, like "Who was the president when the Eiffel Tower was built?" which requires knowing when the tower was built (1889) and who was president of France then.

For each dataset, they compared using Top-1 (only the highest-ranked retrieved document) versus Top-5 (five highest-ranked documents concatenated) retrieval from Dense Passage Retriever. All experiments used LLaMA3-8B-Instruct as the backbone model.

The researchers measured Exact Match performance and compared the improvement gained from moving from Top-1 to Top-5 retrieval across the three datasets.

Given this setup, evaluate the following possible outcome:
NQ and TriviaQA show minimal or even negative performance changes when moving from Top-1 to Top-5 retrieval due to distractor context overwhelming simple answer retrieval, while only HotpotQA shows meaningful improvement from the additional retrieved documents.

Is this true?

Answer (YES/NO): NO